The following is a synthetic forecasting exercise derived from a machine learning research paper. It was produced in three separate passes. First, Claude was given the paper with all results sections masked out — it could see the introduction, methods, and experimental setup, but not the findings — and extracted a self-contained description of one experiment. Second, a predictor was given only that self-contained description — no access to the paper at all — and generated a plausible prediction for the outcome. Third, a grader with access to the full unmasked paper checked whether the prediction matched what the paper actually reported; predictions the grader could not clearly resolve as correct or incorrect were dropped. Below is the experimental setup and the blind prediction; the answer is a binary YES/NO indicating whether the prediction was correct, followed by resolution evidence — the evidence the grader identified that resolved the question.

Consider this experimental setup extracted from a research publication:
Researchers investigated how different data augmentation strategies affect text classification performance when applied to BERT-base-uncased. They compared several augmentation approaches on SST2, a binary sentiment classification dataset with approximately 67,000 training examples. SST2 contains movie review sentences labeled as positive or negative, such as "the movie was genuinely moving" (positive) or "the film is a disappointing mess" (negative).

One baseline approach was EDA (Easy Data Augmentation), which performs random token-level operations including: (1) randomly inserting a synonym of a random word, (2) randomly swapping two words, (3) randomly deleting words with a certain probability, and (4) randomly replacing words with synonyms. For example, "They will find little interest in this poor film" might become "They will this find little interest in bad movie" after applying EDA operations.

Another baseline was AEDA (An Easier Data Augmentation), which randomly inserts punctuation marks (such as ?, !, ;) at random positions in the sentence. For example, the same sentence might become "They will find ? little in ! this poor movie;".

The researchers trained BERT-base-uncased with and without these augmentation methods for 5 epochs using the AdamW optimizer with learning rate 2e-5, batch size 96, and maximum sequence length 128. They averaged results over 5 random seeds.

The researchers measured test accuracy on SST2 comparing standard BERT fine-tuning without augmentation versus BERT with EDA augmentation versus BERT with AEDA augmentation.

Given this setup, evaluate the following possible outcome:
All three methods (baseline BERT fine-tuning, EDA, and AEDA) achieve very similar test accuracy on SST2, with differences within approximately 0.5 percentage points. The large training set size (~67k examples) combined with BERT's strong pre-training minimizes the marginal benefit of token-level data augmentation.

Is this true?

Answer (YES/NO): NO